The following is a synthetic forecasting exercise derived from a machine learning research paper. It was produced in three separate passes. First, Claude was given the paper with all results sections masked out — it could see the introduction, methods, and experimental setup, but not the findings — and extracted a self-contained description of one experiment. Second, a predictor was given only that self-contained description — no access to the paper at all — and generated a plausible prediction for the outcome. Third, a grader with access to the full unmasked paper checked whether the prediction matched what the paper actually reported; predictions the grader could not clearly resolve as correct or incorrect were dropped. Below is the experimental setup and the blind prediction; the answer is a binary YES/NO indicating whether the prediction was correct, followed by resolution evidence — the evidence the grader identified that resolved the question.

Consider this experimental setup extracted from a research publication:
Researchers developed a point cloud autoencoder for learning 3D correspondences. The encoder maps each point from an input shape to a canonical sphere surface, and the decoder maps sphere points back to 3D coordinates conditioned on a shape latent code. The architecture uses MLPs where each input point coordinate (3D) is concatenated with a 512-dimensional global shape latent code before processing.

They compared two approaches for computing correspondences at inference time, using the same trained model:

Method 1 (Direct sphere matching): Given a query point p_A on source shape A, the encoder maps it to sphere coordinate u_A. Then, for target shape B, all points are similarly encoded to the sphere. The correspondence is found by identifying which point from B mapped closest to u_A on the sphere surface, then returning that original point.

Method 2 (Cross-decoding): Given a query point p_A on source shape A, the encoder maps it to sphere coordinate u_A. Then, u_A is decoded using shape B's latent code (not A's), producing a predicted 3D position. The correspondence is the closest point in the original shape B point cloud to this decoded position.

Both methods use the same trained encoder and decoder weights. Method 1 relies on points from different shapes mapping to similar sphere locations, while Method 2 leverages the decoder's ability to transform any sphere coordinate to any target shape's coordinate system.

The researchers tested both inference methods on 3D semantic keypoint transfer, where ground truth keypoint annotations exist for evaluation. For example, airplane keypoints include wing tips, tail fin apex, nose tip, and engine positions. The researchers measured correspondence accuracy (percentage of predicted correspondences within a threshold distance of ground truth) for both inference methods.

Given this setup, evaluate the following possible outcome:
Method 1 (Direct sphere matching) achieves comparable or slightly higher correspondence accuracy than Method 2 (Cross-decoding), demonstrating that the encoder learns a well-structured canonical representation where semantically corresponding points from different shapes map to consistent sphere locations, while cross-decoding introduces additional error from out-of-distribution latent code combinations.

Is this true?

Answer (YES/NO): NO